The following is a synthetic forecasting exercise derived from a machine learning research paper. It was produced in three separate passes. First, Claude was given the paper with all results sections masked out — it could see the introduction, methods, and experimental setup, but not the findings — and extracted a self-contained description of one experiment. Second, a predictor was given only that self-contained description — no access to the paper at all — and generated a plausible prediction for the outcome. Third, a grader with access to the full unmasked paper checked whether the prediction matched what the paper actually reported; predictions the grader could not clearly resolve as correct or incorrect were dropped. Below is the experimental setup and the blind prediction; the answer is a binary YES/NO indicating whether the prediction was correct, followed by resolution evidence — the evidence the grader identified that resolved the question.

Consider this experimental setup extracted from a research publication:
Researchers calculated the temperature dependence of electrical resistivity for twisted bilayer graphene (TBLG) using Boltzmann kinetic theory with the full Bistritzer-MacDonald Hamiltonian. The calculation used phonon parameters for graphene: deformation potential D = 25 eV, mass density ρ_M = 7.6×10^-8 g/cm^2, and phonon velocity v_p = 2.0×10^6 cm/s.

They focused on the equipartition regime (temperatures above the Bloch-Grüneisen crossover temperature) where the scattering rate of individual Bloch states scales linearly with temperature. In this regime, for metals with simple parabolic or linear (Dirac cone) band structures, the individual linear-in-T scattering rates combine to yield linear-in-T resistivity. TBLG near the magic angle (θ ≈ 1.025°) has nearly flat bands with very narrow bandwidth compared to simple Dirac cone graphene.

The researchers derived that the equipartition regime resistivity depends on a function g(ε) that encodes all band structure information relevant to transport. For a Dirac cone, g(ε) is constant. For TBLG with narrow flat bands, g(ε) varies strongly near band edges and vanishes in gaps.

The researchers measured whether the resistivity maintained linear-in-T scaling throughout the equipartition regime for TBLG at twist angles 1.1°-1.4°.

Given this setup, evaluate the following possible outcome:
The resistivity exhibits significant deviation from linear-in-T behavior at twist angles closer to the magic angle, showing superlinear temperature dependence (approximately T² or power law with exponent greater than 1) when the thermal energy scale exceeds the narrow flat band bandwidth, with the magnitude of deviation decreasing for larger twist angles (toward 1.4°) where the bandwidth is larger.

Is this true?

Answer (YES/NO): NO